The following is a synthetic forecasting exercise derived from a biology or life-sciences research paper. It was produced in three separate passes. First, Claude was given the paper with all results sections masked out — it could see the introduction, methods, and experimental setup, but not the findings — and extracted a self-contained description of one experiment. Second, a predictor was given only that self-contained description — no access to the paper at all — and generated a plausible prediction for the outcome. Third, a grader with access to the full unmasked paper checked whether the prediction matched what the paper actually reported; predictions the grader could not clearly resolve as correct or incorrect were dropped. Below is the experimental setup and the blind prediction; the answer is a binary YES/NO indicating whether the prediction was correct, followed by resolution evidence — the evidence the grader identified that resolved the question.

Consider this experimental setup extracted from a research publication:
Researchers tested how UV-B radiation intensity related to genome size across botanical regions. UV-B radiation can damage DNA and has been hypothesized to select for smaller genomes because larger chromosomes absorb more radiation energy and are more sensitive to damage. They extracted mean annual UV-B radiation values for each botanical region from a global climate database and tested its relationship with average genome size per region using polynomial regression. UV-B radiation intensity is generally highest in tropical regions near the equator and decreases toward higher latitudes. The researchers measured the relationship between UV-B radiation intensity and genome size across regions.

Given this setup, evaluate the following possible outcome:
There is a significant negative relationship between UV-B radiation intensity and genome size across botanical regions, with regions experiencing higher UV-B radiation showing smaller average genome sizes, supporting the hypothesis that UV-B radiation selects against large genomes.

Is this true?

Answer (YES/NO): YES